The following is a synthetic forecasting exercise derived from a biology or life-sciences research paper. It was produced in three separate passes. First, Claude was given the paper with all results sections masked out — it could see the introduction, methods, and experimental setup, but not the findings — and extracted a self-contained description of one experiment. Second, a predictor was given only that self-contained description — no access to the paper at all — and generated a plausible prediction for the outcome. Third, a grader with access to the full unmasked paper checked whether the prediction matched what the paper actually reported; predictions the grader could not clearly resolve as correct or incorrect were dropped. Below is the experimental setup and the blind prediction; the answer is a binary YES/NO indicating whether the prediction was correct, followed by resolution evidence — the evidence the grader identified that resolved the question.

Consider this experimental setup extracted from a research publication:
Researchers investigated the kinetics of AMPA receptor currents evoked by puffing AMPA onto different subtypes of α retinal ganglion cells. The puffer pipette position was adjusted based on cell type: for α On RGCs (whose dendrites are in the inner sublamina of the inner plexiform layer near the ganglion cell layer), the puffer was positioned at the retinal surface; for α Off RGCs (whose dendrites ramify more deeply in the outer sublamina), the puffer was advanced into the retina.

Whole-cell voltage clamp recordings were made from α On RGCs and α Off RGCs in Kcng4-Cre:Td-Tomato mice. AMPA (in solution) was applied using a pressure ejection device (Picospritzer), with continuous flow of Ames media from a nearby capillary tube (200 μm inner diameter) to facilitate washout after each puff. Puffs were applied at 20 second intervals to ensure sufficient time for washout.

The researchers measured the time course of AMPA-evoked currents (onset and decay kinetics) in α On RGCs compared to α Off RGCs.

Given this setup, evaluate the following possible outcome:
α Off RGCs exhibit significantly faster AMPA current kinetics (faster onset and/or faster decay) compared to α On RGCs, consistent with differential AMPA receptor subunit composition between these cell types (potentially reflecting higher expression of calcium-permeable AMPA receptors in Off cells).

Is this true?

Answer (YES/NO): NO